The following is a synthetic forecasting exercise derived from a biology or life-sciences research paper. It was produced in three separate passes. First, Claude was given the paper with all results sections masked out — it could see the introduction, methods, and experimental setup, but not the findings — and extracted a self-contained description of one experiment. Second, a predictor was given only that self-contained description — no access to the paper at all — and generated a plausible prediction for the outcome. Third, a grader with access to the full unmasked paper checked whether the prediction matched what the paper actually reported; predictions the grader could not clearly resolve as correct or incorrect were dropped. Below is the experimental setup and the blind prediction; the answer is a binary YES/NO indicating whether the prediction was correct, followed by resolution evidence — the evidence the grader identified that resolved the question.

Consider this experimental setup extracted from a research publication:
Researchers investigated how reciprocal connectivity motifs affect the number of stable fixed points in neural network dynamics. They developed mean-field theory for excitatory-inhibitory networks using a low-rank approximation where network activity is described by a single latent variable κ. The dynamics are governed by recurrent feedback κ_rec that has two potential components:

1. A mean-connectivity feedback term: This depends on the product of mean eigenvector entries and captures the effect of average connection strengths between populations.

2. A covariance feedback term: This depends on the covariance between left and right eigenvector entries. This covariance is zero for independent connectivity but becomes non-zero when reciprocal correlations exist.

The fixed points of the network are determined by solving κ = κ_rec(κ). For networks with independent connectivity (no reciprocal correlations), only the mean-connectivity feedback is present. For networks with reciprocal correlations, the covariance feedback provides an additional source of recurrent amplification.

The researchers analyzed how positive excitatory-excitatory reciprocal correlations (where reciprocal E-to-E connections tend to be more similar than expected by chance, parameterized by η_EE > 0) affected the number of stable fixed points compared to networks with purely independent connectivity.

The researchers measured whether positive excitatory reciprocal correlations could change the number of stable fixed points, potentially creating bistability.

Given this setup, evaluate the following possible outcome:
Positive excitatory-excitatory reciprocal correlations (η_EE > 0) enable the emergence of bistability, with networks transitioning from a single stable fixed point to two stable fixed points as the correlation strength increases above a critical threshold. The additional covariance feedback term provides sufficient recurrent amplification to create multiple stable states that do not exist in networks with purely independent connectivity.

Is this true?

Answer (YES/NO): YES